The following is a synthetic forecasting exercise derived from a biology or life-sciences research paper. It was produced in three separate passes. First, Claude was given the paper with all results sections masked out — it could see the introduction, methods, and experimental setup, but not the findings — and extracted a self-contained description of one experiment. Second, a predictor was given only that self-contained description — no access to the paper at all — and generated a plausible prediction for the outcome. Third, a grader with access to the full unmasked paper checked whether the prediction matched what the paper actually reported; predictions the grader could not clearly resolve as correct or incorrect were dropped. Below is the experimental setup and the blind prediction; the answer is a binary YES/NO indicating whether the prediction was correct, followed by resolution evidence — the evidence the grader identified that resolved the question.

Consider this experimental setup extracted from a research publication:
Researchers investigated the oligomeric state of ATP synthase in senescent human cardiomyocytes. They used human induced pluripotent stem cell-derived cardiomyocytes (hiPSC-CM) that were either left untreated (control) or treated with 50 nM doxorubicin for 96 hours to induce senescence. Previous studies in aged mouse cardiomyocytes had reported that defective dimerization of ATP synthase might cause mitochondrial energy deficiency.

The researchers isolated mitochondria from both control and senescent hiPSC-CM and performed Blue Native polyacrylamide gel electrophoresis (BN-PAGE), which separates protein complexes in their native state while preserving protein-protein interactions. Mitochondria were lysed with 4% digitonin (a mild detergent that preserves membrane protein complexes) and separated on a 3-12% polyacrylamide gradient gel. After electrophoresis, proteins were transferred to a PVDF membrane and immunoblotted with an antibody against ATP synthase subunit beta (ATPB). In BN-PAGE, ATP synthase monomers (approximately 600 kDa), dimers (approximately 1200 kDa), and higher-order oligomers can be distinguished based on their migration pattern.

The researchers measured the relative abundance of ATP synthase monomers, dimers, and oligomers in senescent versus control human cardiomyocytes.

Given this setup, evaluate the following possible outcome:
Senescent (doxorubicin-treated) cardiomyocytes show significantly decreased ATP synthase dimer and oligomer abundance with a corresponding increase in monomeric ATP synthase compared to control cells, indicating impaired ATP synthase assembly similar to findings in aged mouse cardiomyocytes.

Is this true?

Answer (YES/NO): NO